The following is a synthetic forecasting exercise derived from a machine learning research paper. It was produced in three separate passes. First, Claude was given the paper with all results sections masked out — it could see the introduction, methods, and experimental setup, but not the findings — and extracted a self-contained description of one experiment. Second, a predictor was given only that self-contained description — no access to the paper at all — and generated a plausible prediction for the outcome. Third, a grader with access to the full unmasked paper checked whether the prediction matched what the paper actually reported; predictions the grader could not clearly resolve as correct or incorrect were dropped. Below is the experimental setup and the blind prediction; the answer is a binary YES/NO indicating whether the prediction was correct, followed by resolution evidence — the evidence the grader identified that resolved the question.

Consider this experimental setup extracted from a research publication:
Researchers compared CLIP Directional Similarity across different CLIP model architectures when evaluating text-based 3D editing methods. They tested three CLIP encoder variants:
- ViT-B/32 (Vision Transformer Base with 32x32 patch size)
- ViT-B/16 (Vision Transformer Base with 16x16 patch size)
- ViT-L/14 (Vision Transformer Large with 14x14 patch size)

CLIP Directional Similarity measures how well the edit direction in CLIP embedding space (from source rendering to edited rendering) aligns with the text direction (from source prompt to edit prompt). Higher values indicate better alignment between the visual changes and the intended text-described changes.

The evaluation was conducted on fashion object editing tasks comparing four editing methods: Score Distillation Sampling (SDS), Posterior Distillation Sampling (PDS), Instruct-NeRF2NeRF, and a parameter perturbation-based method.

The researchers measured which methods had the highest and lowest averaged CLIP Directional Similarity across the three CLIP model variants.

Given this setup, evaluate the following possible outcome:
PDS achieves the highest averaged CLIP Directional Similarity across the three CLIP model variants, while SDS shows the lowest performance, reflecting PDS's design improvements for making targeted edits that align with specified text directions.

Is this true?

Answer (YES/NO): NO